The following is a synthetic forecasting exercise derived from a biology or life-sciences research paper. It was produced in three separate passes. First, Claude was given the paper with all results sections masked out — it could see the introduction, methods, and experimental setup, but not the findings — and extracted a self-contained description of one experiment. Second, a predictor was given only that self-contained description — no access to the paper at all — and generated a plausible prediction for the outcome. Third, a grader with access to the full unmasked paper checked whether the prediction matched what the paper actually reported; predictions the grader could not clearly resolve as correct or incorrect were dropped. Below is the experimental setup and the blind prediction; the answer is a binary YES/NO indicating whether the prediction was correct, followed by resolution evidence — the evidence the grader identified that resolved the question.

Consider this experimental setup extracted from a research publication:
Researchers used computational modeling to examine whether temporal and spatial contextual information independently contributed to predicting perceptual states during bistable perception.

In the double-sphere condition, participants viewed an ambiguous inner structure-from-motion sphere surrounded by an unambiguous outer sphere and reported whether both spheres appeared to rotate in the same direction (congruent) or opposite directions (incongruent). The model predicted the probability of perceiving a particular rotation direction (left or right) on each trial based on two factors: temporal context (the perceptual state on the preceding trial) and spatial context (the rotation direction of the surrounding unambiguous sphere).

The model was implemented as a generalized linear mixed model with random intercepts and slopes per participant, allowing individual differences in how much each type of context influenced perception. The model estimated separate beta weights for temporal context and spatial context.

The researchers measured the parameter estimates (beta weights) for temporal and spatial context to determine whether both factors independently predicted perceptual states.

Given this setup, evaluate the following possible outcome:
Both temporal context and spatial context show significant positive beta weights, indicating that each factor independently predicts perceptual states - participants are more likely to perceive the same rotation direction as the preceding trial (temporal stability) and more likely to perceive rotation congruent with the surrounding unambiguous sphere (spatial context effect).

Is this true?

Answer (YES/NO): YES